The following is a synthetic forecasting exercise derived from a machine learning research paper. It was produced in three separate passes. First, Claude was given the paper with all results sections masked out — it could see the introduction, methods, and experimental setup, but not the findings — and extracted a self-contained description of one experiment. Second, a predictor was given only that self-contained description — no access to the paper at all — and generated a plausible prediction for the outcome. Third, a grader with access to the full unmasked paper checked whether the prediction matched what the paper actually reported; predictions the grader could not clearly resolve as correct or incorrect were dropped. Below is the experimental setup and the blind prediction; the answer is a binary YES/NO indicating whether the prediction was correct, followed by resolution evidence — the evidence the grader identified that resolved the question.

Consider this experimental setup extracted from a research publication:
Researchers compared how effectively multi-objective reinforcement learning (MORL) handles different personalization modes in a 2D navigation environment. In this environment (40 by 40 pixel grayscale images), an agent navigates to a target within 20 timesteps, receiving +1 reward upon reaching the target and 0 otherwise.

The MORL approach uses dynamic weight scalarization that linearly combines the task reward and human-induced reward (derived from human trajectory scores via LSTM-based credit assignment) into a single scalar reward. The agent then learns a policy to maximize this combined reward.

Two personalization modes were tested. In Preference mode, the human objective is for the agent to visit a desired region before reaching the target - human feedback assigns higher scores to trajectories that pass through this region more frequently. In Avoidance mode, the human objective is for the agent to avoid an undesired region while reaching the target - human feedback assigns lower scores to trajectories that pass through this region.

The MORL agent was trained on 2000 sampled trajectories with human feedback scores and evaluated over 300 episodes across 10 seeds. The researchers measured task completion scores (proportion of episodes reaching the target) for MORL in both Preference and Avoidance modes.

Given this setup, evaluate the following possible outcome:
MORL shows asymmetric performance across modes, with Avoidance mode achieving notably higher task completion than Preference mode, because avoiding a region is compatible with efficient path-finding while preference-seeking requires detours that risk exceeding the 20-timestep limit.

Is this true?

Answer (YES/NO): YES